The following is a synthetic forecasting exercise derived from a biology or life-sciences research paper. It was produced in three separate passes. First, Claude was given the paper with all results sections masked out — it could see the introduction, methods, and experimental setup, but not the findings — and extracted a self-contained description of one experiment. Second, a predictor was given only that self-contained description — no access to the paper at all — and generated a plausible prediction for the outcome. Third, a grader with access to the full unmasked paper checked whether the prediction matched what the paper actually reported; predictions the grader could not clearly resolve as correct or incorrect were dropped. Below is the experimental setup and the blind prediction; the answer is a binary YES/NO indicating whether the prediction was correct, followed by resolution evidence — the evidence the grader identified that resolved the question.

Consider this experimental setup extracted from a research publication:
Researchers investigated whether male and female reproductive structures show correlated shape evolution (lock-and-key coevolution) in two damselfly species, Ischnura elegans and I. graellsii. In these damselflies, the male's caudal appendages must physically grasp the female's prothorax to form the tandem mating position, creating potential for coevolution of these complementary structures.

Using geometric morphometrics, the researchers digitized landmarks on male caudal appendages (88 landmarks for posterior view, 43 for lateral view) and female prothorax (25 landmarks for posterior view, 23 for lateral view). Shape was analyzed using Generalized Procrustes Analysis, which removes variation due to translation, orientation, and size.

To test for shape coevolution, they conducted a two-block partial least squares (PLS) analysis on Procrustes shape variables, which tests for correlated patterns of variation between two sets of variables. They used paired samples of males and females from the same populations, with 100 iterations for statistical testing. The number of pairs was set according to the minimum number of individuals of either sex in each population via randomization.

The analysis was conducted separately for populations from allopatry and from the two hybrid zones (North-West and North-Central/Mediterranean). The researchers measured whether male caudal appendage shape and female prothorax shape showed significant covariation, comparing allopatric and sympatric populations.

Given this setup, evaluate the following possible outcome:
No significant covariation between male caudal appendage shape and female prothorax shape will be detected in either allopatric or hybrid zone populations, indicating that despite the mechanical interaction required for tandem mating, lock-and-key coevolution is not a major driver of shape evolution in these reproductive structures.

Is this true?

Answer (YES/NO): NO